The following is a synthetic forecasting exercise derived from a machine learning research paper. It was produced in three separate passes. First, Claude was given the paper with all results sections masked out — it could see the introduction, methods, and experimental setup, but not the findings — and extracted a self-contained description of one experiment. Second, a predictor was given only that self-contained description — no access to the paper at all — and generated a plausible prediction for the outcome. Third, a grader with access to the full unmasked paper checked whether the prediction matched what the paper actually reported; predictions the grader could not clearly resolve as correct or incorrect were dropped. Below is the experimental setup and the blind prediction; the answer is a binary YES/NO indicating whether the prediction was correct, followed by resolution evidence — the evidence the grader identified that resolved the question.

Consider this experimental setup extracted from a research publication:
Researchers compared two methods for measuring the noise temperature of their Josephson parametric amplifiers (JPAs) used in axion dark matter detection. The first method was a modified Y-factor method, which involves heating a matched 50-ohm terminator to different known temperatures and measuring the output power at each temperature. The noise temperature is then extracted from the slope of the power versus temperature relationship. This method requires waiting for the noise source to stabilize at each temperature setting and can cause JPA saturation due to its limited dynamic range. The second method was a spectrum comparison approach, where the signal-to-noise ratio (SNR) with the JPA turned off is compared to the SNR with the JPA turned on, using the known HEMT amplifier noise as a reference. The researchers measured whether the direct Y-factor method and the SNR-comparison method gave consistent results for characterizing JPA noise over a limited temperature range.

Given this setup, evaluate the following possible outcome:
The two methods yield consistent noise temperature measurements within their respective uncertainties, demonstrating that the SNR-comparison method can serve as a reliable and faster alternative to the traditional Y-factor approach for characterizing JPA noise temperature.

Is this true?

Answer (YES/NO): YES